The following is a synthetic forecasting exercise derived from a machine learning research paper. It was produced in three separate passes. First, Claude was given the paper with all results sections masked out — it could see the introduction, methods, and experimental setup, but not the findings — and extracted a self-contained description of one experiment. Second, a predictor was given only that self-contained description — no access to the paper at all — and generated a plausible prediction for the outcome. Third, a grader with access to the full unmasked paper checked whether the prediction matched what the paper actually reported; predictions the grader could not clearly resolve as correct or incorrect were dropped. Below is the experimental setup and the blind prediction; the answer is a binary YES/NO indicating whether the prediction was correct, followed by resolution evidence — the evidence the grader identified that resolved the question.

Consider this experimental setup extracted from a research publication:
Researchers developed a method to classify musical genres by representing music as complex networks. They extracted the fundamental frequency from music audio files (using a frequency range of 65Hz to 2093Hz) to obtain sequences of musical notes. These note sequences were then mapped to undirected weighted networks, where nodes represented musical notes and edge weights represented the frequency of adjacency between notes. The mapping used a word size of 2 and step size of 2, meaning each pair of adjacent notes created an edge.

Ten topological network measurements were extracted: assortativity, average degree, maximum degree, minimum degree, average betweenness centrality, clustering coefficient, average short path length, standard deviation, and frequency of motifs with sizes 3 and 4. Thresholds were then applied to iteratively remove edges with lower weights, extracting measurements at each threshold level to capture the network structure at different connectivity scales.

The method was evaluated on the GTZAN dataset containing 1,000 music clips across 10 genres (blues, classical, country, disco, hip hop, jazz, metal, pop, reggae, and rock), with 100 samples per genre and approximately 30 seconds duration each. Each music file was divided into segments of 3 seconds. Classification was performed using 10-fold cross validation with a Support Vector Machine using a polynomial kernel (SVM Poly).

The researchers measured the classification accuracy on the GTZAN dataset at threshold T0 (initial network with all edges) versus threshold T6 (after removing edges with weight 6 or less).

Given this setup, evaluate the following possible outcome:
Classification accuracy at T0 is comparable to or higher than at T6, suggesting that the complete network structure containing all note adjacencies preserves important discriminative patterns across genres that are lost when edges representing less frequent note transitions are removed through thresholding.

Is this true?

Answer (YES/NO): NO